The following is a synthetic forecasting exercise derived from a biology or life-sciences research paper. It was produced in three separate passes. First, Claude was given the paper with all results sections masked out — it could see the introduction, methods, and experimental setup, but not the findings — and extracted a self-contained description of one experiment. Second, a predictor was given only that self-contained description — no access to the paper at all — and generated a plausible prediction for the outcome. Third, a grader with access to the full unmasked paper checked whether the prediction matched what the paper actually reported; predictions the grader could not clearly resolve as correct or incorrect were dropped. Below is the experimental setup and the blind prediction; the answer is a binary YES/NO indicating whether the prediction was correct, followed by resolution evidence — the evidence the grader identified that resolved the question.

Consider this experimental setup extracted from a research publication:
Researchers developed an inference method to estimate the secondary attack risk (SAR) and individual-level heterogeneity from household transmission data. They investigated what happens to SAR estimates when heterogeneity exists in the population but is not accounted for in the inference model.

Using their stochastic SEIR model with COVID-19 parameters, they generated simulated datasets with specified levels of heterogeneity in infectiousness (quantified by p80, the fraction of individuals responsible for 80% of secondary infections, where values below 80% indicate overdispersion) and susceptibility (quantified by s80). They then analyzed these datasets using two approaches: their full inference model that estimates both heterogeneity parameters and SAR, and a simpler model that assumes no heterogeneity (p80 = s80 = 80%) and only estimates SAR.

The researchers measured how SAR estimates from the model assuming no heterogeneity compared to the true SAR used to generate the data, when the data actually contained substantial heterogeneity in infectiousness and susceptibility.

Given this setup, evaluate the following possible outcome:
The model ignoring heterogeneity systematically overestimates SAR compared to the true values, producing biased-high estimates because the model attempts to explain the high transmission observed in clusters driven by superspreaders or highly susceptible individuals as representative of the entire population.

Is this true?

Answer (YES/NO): NO